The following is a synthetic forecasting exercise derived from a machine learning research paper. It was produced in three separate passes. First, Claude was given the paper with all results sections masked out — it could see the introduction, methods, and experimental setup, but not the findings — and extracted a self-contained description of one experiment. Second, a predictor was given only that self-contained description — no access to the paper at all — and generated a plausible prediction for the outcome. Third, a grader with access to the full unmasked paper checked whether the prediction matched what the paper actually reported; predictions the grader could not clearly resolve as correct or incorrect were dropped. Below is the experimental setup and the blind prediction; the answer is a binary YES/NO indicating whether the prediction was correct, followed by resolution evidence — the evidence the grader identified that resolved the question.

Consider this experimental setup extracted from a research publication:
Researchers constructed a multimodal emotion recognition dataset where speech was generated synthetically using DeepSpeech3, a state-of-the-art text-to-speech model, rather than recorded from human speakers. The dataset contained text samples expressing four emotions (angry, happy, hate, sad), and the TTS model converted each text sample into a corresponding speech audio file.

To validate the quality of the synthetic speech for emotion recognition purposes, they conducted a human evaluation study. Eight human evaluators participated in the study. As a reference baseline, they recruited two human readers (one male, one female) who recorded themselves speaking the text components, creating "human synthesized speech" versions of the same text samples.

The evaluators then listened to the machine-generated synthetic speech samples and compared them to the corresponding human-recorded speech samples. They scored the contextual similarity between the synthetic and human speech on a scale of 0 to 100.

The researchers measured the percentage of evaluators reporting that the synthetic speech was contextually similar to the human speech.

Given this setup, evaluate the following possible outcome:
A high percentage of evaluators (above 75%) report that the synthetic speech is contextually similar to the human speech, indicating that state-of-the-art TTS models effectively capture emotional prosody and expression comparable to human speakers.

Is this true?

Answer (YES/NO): NO